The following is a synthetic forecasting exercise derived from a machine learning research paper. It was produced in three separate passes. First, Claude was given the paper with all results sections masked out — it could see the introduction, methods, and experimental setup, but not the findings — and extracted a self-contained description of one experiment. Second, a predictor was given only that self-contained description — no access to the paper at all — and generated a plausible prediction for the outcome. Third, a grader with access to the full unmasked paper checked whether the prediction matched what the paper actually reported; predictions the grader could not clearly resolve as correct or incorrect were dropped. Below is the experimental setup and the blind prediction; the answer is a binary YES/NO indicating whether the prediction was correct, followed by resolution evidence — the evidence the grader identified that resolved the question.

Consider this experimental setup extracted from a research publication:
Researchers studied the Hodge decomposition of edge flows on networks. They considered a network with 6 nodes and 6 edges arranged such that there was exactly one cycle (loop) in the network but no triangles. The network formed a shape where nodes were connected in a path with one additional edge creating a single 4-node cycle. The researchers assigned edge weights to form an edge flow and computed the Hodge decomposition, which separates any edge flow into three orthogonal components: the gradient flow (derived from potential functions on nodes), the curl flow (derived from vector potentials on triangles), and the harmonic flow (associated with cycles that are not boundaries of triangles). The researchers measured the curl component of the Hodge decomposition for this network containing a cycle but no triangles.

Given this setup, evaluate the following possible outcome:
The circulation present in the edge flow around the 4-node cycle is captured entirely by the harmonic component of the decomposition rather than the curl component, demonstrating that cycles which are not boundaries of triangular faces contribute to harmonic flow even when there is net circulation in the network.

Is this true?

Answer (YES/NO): YES